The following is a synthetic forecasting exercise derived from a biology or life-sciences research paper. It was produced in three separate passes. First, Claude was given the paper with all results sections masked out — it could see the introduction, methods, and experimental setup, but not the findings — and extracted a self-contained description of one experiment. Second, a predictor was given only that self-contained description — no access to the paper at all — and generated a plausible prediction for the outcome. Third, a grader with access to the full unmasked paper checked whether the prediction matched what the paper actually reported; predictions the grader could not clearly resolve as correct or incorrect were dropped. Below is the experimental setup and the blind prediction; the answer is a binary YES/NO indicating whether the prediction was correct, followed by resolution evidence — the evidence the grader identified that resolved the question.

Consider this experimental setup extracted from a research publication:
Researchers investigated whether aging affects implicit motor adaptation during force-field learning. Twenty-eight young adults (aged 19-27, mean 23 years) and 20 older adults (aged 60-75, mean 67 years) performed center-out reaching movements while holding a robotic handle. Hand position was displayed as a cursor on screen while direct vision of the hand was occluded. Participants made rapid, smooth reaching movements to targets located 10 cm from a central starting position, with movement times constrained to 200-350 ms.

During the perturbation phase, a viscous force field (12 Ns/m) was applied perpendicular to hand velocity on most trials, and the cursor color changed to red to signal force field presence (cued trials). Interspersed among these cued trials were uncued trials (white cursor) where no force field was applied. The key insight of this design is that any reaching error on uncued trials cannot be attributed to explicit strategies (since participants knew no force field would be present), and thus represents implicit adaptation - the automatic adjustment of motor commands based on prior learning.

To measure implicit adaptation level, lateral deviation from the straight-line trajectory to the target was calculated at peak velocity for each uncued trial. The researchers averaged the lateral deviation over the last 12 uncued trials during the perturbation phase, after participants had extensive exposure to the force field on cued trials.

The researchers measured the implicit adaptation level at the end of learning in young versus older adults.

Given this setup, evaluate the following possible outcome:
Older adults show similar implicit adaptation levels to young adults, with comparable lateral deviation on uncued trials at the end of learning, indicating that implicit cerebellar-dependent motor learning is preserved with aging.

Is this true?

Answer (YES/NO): YES